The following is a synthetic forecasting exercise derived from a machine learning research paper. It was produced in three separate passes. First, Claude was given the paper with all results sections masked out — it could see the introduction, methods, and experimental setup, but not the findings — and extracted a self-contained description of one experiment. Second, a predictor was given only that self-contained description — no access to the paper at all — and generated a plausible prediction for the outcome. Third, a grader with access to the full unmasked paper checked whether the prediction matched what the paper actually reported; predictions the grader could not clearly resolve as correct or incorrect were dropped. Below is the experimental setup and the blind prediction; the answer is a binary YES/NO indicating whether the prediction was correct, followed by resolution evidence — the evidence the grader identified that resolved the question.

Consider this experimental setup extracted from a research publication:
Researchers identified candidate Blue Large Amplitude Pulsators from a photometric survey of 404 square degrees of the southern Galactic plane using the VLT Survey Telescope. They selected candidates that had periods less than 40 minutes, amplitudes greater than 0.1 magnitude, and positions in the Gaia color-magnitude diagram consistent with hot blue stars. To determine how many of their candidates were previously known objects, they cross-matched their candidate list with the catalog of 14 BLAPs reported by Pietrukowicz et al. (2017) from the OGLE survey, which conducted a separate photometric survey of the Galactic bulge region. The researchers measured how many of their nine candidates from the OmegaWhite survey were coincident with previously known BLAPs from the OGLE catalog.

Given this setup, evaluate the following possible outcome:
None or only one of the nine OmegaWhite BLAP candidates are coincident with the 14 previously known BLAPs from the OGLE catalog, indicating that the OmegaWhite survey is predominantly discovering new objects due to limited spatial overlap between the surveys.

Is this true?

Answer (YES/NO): YES